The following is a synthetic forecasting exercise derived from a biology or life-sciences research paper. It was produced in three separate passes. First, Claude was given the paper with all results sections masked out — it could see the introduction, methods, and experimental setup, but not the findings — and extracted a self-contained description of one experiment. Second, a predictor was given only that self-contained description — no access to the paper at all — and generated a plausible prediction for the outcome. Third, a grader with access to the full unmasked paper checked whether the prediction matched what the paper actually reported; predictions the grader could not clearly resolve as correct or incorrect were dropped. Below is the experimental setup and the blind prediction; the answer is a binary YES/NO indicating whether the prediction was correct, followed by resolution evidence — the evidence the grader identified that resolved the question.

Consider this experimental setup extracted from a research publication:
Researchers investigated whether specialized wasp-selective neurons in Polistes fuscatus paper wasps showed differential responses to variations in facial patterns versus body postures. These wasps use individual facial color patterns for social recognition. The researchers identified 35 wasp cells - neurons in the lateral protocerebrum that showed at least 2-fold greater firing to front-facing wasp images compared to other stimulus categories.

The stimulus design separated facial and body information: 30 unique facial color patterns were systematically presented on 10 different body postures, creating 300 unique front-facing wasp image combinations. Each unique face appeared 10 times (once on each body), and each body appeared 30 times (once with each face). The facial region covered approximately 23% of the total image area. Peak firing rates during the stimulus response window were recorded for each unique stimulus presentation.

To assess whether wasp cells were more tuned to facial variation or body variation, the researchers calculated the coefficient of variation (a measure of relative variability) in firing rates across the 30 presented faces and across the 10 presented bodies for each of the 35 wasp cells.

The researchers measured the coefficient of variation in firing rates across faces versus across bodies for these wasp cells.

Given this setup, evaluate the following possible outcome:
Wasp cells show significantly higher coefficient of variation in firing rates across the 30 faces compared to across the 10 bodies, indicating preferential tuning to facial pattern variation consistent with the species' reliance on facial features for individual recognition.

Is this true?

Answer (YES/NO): YES